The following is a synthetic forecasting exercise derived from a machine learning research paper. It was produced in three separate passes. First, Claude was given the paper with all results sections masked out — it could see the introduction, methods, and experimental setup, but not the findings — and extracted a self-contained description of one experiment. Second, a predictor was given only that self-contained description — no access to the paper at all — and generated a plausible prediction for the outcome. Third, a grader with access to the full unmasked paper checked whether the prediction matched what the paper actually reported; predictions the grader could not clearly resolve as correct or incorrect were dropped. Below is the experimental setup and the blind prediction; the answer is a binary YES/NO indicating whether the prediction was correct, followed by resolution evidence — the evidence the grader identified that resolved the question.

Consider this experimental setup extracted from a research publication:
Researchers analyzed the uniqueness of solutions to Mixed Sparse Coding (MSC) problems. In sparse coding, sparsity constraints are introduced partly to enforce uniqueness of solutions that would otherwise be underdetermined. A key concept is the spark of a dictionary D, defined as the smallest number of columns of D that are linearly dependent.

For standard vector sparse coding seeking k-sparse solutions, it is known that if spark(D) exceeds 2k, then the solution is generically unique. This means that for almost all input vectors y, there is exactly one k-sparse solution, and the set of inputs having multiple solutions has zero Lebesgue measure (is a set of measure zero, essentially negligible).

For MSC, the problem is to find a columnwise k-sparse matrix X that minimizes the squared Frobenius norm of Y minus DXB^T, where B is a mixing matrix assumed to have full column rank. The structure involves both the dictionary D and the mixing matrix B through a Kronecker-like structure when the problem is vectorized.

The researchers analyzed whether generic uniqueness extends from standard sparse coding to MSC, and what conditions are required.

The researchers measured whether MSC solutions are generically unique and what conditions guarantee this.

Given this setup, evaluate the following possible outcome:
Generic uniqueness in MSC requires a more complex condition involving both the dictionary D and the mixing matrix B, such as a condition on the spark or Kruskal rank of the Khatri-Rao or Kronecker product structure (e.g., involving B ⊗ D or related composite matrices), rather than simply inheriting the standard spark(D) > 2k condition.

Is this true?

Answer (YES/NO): NO